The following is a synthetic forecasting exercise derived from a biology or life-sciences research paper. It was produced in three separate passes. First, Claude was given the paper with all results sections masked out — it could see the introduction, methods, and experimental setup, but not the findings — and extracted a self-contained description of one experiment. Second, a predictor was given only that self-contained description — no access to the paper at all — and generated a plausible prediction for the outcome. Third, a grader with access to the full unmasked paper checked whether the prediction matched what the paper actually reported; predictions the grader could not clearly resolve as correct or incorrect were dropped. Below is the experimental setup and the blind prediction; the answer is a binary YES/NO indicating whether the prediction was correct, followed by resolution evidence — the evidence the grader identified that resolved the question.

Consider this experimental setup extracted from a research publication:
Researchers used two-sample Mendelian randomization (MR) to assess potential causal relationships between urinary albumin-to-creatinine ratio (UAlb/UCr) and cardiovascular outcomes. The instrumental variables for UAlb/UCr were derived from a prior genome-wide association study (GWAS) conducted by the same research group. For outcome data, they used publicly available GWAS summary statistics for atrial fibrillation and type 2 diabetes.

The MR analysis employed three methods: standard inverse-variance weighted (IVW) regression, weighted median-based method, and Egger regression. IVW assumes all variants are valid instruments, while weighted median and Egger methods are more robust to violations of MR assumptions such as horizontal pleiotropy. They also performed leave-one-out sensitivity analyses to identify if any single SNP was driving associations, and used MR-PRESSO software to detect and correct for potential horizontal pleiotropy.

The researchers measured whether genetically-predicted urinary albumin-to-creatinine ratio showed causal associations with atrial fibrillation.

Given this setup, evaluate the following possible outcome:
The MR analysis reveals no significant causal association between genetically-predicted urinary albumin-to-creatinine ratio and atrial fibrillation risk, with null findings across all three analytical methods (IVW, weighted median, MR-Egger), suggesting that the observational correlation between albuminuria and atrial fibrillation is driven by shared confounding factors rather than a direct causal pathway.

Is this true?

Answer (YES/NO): NO